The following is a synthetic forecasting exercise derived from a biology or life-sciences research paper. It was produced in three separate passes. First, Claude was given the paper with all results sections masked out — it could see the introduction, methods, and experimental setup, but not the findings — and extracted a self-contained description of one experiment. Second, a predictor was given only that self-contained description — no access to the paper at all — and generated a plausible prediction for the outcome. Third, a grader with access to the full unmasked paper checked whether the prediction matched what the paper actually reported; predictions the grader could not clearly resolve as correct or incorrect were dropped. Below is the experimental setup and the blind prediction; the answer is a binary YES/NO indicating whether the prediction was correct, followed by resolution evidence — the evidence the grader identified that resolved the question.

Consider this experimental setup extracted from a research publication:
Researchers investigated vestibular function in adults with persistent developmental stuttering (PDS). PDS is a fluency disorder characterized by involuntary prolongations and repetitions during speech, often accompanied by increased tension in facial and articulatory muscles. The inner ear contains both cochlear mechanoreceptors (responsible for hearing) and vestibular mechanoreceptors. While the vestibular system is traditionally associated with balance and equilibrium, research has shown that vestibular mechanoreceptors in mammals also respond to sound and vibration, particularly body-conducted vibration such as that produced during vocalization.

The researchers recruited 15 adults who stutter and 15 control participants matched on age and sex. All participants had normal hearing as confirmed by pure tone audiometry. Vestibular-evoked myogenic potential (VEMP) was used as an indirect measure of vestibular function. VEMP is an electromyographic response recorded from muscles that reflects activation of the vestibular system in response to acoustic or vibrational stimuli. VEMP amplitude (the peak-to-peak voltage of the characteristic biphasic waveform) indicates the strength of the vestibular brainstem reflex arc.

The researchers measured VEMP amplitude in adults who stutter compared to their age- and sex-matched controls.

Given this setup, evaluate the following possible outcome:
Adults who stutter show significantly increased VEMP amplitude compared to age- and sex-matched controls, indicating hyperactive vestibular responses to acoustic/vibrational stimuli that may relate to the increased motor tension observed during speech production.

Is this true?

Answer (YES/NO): NO